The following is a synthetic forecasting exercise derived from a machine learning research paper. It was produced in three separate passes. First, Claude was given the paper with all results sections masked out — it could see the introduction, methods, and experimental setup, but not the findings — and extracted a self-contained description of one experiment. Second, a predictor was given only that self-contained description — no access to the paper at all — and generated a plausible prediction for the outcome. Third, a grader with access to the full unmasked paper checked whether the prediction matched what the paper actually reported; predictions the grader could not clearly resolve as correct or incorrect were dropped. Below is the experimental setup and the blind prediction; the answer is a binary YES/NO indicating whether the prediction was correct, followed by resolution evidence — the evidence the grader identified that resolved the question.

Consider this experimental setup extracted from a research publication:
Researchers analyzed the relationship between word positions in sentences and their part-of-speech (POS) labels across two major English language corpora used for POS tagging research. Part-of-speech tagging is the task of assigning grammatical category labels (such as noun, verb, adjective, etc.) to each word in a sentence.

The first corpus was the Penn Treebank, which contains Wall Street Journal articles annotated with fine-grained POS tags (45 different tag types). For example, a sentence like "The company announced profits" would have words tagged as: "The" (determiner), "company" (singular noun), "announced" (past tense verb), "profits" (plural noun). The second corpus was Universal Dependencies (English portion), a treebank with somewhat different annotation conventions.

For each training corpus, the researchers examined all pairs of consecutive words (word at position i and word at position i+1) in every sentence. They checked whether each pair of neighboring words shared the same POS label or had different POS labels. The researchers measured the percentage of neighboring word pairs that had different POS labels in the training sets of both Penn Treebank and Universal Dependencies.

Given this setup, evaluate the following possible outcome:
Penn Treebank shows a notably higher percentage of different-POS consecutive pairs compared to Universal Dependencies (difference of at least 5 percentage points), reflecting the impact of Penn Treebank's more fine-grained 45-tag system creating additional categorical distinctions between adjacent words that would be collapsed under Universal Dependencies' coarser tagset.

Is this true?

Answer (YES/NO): NO